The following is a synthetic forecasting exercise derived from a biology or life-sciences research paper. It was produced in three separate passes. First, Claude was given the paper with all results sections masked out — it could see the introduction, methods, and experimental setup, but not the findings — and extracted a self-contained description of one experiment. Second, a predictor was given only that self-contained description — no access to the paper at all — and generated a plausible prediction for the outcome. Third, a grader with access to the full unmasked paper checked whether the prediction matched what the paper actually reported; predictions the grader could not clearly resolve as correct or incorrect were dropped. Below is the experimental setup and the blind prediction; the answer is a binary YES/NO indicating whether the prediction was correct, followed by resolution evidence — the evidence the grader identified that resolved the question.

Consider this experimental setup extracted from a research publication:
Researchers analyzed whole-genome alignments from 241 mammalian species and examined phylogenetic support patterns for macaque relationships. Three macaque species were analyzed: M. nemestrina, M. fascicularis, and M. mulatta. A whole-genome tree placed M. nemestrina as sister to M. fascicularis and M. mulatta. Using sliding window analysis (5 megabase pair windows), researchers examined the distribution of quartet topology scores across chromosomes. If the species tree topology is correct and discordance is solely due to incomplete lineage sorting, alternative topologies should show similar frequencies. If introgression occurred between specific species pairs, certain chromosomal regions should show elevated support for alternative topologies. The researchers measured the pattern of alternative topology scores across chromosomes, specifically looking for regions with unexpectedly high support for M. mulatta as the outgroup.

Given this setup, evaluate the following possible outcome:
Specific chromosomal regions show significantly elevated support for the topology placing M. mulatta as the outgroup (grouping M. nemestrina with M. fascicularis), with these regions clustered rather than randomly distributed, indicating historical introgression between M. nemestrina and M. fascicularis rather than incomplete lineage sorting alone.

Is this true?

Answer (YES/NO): YES